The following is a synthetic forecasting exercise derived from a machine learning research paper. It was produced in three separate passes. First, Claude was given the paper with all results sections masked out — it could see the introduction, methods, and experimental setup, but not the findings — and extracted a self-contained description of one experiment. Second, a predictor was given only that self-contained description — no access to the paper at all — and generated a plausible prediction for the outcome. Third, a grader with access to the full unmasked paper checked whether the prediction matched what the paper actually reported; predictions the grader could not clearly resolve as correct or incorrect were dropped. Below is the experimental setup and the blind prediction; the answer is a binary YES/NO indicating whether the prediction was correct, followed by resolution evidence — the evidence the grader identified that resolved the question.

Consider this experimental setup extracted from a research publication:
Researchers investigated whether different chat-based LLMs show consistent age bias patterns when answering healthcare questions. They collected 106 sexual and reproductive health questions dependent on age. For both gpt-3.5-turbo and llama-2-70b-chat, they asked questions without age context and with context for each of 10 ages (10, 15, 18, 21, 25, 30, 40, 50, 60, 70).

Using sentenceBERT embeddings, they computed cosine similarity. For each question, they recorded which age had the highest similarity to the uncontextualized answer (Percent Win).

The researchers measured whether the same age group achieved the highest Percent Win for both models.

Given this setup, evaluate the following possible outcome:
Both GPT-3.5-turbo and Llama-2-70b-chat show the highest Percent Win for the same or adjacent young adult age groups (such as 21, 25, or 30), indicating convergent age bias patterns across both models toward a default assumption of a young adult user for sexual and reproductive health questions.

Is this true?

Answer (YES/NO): YES